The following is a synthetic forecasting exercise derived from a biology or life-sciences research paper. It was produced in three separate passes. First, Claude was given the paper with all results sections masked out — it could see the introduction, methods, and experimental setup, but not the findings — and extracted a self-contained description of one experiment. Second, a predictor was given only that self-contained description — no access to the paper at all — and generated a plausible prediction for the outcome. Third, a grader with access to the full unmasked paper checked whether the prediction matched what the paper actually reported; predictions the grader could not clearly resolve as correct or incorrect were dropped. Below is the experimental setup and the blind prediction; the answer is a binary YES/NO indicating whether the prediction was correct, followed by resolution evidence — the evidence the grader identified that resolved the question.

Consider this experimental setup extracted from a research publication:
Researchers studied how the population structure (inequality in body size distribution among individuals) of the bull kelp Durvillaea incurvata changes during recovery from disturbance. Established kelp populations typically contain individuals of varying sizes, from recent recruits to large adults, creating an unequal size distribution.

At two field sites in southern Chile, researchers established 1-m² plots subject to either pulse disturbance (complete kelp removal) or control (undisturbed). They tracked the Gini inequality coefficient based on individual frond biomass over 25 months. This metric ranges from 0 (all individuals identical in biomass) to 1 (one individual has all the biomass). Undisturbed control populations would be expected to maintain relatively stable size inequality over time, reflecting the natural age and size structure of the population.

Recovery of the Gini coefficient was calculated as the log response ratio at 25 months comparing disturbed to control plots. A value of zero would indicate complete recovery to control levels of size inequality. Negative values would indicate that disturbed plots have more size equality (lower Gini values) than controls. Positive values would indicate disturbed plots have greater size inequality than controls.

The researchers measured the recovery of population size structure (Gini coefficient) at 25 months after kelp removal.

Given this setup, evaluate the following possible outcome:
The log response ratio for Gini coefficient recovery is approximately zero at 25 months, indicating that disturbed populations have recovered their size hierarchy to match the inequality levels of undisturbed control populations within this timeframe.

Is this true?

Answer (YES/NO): YES